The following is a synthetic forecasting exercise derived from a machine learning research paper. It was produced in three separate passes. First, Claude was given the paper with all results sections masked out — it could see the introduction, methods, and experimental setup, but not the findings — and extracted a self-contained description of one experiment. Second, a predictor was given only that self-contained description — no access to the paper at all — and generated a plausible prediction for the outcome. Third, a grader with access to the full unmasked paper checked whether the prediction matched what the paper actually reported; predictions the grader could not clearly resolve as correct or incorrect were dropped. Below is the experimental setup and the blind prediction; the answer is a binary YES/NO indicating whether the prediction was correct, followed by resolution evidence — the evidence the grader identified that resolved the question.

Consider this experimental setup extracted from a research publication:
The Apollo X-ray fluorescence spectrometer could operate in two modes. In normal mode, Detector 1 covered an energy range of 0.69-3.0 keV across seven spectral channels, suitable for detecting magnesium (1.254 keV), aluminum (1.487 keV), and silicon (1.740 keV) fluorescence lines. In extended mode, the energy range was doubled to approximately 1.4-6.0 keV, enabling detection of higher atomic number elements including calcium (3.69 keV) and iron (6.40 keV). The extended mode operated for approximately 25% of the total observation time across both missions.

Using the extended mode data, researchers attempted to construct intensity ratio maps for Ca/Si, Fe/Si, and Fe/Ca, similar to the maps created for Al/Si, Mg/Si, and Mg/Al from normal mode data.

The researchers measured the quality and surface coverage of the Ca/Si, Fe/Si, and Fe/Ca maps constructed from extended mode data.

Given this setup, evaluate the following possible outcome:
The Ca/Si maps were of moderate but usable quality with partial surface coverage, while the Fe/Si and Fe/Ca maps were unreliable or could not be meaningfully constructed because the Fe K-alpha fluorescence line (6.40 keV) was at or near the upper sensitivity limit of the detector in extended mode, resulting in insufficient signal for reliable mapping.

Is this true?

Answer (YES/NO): NO